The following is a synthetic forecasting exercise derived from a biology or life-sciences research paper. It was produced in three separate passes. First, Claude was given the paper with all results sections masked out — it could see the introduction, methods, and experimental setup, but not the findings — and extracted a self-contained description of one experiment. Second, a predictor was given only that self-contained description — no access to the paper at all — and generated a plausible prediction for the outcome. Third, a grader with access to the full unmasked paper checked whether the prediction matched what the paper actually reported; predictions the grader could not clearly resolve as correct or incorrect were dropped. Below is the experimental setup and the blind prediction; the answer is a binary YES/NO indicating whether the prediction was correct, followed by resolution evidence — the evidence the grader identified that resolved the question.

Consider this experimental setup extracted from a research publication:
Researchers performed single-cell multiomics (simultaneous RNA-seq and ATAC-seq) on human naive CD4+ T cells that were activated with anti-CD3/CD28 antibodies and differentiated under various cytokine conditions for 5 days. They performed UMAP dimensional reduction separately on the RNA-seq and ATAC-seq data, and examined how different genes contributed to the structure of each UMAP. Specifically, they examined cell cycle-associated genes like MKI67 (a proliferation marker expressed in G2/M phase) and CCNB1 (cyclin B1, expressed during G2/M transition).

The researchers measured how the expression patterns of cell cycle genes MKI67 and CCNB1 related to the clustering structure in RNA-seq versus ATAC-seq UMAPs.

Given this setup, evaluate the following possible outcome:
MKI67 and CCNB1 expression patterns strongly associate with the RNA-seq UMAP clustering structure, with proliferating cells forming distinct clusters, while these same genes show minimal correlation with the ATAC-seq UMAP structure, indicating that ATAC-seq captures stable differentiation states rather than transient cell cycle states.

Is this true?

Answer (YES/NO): YES